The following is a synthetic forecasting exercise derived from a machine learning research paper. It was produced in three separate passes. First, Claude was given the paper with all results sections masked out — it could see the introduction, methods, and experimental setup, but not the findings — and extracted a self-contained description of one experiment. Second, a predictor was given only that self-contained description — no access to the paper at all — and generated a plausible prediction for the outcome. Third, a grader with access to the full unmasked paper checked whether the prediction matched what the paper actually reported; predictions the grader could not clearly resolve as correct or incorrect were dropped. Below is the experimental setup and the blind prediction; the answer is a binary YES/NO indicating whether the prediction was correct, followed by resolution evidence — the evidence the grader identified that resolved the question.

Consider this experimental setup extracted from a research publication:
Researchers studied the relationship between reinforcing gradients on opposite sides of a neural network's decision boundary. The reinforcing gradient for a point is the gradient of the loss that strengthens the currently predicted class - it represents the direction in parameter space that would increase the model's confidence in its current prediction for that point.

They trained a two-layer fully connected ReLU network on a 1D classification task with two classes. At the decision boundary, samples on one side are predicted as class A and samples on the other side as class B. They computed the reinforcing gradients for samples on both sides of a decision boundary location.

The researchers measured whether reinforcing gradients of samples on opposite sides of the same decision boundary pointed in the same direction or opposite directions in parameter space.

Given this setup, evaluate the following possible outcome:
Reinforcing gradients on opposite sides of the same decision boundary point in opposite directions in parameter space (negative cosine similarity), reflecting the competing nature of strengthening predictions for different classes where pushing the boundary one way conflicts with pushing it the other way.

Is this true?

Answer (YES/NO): YES